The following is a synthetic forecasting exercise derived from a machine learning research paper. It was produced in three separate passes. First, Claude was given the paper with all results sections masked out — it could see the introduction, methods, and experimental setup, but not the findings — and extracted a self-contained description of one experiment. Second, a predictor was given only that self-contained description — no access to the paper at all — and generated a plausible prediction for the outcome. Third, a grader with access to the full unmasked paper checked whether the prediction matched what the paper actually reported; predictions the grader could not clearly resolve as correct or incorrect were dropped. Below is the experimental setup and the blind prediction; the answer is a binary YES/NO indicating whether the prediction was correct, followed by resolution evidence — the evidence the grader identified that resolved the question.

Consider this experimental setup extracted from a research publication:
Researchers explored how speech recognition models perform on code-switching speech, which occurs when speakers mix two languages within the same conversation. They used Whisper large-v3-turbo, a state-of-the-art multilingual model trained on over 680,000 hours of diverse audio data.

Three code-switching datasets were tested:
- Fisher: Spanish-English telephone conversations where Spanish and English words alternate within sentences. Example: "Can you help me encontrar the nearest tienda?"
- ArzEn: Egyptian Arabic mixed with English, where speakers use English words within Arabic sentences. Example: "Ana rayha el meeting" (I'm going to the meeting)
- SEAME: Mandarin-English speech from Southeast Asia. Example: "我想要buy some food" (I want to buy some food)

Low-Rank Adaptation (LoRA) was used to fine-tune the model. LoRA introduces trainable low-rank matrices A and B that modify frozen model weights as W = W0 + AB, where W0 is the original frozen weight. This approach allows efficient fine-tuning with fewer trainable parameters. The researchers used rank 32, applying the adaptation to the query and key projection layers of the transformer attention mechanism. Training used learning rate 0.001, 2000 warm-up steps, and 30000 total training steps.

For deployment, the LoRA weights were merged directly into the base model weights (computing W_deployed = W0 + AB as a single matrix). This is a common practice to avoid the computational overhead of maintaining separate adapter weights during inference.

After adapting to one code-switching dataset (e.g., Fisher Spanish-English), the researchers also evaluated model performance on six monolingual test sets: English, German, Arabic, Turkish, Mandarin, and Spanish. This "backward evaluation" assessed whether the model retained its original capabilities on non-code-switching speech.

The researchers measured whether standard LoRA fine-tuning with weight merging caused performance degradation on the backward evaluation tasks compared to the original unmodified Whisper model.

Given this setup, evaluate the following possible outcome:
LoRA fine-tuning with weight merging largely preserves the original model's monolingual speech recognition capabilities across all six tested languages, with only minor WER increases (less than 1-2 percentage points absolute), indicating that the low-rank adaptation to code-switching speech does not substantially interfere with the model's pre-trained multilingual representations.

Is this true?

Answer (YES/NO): NO